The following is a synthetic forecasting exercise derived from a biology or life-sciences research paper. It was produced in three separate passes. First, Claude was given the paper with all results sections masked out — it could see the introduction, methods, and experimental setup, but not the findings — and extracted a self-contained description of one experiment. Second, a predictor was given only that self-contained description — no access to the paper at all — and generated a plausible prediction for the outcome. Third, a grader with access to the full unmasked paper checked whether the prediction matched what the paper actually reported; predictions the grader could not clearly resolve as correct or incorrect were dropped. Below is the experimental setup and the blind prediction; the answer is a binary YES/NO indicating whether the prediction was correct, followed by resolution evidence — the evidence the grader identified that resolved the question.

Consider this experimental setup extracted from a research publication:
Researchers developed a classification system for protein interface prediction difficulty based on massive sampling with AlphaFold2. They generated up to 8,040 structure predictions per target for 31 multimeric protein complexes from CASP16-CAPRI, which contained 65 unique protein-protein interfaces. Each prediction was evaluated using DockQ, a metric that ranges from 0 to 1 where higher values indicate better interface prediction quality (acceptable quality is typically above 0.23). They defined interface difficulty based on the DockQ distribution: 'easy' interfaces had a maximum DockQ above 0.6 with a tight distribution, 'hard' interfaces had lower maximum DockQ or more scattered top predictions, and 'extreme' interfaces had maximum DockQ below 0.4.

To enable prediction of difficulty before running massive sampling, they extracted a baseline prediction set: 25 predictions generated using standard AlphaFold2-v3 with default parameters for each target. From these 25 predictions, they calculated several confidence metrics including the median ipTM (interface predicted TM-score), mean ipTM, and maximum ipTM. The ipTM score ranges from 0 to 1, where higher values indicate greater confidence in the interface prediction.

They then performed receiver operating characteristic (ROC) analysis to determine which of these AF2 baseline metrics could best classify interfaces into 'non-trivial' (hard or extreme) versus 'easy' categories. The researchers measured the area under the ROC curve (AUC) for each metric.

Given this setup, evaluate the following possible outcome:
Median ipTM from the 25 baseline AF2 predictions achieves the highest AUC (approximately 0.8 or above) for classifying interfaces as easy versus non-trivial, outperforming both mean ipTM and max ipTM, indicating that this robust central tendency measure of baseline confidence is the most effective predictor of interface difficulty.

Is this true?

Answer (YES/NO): YES